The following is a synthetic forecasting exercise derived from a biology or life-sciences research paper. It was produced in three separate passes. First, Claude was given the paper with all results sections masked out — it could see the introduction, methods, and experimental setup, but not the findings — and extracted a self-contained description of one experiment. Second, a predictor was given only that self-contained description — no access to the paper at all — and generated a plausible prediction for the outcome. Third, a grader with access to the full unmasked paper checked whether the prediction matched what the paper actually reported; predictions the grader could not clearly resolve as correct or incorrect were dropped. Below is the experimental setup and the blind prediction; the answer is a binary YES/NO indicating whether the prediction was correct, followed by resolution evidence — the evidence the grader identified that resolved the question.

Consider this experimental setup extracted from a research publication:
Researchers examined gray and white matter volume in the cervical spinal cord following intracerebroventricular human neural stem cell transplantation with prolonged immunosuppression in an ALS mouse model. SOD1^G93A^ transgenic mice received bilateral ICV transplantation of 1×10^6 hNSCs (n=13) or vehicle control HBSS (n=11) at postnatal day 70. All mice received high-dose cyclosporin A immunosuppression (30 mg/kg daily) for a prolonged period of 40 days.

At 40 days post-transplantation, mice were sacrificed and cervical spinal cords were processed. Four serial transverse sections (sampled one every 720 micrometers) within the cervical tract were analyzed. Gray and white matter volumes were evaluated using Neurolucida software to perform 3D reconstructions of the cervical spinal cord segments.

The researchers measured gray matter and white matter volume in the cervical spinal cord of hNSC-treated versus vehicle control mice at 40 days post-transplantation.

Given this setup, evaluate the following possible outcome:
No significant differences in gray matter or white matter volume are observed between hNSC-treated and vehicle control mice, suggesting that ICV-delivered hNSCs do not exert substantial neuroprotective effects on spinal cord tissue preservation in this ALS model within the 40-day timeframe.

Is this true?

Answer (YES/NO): NO